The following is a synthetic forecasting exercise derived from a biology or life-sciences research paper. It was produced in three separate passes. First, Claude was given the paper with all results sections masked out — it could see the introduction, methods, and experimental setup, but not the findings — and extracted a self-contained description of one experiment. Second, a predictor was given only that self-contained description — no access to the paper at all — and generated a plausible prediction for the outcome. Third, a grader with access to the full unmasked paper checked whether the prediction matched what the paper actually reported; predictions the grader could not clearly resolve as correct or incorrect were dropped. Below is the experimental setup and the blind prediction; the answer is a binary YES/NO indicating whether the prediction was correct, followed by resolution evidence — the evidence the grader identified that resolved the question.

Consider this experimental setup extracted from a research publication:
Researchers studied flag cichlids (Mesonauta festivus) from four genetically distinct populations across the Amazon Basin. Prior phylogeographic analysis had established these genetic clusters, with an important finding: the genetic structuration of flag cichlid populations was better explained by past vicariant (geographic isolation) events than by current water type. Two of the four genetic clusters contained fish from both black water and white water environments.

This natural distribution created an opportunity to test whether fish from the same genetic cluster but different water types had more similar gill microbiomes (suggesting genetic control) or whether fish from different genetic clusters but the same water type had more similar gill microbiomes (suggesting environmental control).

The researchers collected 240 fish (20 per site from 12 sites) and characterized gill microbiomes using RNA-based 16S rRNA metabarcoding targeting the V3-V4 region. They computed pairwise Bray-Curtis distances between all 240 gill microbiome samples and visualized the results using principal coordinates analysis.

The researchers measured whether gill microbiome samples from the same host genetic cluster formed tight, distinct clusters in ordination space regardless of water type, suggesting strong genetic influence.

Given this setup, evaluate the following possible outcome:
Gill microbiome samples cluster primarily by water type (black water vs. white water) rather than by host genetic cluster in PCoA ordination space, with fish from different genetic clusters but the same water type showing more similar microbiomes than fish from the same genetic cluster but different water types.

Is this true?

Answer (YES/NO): YES